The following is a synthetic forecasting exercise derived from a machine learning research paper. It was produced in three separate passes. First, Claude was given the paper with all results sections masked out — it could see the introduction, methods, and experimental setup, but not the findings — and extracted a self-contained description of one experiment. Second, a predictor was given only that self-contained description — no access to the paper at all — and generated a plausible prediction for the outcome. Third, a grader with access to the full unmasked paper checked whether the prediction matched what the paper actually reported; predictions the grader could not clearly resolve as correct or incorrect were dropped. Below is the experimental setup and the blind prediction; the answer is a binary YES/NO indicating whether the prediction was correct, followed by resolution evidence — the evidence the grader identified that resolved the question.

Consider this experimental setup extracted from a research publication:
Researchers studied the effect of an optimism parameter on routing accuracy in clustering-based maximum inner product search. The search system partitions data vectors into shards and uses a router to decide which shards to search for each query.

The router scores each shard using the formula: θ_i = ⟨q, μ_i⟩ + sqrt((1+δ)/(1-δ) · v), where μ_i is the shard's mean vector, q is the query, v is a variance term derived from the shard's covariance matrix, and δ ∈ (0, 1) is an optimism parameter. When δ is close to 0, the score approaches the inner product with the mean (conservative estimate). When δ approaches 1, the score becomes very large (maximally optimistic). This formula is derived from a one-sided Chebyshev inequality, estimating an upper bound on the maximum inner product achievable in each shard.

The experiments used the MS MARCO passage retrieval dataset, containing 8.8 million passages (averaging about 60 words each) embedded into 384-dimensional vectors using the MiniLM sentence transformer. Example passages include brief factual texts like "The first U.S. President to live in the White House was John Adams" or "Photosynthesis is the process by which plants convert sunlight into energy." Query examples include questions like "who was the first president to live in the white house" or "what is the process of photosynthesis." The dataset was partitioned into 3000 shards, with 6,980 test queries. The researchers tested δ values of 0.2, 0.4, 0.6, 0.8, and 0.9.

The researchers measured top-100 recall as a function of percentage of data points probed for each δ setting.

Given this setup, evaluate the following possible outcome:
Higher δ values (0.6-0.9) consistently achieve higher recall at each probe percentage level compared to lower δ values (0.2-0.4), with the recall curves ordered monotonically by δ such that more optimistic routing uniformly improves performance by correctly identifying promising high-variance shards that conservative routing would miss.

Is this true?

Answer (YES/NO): NO